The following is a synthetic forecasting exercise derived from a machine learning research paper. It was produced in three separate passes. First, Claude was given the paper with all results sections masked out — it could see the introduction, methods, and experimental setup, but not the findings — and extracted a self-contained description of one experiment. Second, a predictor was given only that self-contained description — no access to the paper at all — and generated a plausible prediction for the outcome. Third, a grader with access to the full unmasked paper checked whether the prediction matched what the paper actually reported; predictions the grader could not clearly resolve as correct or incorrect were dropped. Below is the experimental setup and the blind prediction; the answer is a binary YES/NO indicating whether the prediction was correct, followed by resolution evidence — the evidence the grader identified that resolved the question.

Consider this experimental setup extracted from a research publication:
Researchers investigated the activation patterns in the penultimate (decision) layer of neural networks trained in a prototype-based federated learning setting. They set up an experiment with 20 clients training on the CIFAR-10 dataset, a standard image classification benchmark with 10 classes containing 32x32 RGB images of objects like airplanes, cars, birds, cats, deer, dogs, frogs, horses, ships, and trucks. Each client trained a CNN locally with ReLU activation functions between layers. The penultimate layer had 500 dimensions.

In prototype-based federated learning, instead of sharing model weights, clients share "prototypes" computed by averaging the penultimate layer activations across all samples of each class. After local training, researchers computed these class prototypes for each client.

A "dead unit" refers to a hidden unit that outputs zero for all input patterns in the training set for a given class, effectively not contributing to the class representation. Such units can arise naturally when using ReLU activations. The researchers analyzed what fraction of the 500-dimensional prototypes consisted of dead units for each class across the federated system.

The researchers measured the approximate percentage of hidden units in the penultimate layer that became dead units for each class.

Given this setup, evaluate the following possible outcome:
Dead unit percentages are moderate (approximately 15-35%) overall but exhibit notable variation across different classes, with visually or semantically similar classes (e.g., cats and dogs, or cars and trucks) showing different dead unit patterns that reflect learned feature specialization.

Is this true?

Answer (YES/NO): NO